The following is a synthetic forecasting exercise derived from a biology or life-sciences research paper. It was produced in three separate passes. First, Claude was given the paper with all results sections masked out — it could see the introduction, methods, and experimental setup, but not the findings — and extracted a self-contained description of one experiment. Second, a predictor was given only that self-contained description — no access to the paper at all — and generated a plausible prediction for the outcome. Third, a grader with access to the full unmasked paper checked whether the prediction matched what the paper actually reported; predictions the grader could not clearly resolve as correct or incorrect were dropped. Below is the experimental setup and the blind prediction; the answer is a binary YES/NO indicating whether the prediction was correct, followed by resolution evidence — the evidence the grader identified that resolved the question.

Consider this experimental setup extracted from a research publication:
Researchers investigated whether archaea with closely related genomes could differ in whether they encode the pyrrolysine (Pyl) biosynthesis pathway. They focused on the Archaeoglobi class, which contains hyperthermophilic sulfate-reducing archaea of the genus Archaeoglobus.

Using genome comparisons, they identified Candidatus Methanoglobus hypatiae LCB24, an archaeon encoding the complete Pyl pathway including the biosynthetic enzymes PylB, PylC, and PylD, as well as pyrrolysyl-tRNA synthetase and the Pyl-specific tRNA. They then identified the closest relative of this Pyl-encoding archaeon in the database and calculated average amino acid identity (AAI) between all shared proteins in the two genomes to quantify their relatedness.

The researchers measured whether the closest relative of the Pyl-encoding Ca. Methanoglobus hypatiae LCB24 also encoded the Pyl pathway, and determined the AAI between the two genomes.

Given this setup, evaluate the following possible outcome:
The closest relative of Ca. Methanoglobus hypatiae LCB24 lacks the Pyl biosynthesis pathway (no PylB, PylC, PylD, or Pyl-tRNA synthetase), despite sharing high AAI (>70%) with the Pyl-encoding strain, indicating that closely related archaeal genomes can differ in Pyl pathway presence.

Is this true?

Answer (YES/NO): YES